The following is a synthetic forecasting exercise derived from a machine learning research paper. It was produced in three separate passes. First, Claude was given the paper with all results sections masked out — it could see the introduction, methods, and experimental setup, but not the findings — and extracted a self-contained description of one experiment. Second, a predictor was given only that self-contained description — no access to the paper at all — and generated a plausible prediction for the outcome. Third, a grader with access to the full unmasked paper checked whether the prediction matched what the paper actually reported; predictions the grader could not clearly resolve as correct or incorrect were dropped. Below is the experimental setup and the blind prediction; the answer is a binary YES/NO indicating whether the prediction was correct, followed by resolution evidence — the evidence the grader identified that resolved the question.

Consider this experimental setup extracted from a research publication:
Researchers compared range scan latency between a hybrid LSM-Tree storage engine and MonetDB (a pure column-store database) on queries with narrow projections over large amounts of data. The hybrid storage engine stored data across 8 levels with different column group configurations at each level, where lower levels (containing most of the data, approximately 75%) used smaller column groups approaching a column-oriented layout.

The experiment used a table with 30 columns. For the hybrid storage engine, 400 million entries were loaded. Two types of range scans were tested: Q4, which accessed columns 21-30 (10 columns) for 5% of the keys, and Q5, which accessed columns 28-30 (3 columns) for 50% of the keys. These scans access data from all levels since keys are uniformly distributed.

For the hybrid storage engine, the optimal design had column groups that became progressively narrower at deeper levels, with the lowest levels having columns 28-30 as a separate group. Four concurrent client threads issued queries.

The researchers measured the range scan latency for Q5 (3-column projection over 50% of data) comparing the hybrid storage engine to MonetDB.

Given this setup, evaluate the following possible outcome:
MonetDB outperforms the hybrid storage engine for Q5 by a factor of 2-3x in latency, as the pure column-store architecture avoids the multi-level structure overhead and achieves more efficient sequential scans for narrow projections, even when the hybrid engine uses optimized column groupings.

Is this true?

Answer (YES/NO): NO